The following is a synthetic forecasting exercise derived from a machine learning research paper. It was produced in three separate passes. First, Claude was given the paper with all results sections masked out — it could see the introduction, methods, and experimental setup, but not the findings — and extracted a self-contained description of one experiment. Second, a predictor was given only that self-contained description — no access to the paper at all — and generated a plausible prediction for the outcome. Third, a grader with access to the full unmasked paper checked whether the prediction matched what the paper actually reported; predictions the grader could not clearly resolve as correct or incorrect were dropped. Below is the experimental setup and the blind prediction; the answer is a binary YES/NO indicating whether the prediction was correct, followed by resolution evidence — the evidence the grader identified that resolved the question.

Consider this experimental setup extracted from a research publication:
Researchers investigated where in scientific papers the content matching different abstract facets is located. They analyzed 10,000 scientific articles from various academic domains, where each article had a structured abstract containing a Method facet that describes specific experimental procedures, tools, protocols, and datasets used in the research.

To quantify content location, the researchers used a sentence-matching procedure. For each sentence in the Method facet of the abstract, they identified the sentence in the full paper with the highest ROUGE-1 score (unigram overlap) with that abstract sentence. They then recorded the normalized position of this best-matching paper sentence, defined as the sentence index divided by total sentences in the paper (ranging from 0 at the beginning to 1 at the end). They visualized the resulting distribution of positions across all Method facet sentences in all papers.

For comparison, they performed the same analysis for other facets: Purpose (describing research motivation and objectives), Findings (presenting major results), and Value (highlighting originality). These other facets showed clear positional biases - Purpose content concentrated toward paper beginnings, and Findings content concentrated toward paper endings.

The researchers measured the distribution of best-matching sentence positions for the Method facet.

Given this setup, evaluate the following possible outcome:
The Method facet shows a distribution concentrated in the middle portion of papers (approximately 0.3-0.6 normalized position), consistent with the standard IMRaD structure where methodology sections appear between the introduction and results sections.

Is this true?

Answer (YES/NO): NO